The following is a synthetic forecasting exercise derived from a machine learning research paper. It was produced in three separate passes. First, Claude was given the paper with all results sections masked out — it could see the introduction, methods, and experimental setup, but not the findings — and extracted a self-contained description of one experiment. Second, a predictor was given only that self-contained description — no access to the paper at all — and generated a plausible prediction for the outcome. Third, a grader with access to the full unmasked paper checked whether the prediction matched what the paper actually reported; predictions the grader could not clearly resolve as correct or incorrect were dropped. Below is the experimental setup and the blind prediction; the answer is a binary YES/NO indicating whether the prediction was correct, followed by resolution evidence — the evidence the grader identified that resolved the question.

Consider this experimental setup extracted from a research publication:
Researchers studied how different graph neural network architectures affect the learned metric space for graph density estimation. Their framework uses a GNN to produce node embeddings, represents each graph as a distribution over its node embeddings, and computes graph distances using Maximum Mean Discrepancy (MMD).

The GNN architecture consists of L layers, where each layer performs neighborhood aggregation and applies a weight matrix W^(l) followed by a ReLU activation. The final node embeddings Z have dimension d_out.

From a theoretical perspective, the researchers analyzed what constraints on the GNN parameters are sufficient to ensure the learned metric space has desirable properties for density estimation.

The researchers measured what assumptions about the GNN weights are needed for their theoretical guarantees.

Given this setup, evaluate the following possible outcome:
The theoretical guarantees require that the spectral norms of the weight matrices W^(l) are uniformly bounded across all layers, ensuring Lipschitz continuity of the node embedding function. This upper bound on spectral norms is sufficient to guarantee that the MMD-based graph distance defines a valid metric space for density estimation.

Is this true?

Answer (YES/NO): NO